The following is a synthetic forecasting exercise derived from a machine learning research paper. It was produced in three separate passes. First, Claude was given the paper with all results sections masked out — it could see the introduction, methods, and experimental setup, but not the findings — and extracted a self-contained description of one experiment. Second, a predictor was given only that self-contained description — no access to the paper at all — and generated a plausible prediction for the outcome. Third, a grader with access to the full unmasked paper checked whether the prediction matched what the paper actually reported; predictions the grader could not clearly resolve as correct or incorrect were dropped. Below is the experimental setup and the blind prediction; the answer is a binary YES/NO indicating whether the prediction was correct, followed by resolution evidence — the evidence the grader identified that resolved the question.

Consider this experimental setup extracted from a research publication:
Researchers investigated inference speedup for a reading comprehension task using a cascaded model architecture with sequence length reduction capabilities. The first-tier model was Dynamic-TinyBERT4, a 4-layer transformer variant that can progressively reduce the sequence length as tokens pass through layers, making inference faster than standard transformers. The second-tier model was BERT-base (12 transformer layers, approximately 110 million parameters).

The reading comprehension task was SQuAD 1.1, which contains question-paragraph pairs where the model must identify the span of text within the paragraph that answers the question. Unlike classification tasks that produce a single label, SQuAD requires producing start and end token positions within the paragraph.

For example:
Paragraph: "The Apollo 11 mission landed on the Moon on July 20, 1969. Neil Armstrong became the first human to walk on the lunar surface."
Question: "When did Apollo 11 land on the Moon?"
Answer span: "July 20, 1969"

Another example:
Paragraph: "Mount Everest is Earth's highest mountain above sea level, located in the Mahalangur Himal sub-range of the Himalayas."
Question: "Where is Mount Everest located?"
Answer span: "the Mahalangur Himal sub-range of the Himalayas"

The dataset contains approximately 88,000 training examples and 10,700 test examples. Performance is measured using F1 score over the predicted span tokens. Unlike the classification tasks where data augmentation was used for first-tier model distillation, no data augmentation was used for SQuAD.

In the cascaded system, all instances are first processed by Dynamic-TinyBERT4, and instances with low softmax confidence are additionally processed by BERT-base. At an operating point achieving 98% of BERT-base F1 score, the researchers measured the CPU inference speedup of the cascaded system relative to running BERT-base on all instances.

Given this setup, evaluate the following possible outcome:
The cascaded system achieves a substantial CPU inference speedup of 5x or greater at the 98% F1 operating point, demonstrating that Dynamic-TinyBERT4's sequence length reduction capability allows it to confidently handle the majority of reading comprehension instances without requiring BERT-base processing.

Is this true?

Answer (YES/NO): NO